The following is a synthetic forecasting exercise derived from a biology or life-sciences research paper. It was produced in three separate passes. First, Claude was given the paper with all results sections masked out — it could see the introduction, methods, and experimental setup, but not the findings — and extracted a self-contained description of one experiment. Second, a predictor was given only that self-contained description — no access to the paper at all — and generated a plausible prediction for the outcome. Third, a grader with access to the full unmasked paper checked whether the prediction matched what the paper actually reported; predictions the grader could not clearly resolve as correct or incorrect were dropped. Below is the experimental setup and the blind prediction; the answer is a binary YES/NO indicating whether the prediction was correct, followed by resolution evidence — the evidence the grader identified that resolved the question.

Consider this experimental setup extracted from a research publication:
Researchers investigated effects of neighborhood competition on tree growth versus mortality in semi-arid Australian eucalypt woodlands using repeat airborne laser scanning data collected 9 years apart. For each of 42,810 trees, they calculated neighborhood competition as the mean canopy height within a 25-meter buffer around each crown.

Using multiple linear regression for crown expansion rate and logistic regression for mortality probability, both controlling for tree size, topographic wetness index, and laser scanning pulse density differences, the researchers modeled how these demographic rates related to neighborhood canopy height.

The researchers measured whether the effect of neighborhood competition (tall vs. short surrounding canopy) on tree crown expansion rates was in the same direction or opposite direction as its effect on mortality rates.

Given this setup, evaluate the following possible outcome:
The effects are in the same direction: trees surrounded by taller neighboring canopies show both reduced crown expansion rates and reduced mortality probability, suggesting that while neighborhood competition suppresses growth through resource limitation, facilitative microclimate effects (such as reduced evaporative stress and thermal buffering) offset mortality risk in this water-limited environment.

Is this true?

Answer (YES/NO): NO